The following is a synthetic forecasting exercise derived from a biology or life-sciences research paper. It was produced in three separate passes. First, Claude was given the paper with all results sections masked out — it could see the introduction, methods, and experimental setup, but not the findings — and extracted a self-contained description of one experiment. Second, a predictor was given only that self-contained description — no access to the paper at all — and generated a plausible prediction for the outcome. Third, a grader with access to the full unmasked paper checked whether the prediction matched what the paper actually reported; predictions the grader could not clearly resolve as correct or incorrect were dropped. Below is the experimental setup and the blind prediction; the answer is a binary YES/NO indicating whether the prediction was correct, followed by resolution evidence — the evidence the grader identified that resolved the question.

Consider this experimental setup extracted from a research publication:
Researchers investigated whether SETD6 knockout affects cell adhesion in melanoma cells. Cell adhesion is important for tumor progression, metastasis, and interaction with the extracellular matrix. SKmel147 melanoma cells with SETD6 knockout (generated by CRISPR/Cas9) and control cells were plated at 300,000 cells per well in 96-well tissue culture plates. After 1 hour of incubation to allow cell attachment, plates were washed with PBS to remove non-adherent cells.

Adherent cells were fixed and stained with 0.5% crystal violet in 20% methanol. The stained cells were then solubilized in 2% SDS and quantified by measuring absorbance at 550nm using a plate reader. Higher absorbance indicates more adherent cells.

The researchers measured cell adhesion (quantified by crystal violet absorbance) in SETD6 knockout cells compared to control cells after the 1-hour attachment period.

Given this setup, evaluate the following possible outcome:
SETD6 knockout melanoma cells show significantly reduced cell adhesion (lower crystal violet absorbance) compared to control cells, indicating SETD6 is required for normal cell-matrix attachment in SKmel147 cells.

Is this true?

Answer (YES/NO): YES